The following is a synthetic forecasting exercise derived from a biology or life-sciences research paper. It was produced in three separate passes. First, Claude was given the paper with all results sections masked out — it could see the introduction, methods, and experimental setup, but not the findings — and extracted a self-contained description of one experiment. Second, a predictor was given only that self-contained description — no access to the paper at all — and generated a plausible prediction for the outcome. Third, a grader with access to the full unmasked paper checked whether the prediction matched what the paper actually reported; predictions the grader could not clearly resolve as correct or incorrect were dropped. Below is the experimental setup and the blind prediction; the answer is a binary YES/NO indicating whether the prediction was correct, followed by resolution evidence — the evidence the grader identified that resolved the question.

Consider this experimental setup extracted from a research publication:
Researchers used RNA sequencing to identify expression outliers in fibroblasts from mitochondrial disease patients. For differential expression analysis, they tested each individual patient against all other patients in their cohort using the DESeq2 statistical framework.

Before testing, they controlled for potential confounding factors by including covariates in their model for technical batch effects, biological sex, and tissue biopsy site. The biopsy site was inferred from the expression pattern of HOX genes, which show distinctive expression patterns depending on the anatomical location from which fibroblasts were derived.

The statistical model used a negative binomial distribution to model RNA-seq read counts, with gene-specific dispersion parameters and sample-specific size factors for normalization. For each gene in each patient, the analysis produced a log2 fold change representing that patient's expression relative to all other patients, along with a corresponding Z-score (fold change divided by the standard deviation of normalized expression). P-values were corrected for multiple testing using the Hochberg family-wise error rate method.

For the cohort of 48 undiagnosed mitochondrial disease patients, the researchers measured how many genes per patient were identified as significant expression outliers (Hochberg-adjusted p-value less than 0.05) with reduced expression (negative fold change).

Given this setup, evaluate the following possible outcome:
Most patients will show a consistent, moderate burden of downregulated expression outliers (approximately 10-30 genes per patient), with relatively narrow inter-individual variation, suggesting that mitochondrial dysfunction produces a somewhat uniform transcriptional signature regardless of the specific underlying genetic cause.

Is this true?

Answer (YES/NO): NO